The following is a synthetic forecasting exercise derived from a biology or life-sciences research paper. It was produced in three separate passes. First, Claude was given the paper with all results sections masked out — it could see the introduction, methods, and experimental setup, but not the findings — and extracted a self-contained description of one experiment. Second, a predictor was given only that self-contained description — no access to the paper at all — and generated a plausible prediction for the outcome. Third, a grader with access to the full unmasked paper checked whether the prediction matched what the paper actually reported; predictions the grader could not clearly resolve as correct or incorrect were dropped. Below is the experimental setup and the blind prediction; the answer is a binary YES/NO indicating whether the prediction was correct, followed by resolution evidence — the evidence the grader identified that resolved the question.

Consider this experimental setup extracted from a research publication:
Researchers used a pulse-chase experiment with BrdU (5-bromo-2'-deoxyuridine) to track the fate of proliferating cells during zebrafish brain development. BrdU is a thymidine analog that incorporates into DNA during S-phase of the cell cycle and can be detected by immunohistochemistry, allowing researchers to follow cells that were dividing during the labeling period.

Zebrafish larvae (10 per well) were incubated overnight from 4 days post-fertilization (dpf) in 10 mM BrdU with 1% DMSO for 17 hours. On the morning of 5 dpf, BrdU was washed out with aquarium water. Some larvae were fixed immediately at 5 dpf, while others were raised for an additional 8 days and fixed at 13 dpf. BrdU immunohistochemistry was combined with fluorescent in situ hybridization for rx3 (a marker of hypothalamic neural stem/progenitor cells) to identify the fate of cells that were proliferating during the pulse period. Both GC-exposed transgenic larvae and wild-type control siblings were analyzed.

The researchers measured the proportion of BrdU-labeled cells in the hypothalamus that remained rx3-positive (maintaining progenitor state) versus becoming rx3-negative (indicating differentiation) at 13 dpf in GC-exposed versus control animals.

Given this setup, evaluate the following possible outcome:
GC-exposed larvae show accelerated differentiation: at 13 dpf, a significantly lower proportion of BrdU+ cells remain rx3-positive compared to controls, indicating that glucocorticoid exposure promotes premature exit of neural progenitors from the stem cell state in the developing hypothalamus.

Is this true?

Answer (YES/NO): NO